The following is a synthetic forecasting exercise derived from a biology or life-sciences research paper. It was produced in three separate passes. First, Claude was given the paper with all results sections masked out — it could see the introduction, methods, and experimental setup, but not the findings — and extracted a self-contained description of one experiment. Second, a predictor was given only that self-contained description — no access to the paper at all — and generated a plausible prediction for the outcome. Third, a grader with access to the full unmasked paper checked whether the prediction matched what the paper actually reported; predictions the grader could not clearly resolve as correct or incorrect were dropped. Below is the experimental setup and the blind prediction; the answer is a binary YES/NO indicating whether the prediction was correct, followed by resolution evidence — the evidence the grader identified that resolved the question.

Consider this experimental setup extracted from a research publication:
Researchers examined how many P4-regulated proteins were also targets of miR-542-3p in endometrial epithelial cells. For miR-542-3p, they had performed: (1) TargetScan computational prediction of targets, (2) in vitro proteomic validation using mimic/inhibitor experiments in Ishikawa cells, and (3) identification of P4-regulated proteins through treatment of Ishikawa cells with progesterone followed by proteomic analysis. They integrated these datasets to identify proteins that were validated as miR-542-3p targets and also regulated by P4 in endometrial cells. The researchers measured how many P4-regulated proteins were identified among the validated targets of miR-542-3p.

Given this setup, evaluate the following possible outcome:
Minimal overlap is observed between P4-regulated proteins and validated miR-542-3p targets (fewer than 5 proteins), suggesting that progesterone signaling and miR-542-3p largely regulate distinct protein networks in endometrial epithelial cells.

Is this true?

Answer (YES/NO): NO